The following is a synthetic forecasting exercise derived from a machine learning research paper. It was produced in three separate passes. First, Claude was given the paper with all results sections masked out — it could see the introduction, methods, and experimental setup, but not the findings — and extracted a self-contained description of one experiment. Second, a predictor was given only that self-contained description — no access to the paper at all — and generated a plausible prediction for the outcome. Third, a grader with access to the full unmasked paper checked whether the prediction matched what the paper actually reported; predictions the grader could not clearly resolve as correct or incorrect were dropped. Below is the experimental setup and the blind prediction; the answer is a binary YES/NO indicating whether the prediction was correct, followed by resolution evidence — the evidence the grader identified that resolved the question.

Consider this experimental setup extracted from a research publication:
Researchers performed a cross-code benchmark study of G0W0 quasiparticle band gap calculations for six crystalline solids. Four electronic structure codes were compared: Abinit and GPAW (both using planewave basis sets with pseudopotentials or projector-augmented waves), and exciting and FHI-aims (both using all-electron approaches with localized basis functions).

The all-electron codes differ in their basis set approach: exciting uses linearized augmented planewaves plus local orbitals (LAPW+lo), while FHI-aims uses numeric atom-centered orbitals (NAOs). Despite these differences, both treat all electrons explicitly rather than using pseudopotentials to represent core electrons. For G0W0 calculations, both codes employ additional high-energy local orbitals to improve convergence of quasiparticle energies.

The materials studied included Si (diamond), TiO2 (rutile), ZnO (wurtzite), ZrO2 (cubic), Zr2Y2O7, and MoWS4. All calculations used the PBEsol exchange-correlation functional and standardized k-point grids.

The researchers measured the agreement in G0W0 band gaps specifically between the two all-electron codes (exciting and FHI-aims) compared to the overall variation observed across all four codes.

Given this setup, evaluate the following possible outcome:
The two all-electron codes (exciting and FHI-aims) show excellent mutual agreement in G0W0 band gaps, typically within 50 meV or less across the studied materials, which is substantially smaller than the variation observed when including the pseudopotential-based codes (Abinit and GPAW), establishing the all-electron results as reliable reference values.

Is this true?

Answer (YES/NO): NO